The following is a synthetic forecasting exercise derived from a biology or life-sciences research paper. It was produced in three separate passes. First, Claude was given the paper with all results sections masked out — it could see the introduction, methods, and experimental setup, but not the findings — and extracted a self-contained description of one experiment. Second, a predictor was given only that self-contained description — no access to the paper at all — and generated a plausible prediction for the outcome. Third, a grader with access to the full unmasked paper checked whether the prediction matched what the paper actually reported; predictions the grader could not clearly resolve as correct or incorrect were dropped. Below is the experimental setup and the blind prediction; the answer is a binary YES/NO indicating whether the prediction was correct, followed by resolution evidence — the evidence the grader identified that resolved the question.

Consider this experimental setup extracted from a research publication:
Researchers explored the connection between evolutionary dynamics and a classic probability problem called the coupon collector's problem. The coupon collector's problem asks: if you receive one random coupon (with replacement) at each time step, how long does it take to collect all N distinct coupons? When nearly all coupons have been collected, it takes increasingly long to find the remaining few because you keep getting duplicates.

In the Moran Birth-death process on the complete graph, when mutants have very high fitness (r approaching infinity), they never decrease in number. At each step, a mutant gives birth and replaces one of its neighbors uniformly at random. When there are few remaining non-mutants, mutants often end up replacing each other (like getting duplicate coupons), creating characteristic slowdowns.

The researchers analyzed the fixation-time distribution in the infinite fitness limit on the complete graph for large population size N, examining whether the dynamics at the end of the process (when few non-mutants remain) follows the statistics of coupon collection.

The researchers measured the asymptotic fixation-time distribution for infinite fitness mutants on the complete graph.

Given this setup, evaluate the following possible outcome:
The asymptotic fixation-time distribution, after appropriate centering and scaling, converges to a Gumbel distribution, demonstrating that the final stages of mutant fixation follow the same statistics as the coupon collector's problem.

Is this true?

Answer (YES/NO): YES